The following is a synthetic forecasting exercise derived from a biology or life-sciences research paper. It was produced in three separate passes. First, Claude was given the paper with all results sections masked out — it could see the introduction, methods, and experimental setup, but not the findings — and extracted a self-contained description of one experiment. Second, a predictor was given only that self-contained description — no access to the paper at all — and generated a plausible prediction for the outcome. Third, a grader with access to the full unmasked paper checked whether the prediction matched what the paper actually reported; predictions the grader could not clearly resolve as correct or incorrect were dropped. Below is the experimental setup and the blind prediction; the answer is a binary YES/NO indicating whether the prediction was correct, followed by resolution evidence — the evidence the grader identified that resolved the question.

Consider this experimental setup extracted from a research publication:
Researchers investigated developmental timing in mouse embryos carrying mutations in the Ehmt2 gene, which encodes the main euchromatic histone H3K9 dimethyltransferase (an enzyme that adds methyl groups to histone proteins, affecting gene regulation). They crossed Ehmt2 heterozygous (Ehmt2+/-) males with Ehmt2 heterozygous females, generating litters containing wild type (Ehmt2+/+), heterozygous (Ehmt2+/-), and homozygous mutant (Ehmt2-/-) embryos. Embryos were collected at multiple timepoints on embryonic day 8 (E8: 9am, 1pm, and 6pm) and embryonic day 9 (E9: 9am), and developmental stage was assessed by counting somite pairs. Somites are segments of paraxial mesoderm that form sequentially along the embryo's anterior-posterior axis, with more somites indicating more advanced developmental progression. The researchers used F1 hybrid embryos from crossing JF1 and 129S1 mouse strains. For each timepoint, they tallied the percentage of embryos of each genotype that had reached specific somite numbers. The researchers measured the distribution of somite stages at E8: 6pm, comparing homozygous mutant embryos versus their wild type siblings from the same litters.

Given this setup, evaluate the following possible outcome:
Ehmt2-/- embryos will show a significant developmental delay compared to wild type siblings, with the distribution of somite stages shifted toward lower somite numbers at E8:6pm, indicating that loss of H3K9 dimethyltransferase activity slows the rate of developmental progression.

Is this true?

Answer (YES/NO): YES